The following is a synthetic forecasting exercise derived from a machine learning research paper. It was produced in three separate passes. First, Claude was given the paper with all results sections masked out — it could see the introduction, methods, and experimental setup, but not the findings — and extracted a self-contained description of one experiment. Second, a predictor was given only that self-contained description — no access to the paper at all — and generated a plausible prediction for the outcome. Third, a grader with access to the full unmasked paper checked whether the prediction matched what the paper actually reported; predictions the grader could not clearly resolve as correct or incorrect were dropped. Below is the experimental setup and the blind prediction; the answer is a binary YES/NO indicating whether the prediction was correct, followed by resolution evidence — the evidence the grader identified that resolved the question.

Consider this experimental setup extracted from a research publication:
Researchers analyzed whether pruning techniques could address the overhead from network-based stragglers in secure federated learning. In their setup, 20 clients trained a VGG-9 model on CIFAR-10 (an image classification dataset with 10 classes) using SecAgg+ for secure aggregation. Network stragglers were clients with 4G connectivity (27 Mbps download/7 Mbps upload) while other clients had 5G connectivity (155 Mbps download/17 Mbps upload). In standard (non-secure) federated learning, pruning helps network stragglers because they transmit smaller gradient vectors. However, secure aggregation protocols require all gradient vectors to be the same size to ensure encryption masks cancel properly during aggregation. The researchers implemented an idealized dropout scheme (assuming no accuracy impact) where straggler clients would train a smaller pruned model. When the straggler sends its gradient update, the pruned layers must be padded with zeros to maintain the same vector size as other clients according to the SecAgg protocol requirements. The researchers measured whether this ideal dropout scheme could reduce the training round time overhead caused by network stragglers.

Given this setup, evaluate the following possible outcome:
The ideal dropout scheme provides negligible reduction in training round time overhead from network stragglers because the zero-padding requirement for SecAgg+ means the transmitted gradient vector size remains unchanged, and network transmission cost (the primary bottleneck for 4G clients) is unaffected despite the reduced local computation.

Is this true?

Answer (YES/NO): YES